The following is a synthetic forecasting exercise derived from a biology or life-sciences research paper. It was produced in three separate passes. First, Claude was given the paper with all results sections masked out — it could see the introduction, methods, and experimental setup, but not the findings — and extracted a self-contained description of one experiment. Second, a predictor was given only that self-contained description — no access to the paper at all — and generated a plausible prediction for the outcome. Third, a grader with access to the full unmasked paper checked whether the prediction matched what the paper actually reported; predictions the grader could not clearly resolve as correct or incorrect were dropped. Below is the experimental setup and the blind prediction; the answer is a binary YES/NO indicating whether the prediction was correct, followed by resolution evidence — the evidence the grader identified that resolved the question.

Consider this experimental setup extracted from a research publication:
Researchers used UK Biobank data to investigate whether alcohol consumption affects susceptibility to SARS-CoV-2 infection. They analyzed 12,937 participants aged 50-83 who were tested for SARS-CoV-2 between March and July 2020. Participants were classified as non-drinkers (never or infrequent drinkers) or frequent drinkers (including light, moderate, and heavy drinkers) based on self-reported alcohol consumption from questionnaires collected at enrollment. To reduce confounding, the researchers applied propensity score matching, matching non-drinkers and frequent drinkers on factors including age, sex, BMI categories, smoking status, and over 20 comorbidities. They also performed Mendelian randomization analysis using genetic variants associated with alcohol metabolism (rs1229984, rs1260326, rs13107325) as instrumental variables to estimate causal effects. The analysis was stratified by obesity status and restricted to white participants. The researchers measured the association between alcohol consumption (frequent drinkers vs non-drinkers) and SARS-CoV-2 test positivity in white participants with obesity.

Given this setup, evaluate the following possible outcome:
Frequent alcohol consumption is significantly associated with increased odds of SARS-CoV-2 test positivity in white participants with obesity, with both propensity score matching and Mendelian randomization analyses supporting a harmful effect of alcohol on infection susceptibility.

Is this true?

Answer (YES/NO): NO